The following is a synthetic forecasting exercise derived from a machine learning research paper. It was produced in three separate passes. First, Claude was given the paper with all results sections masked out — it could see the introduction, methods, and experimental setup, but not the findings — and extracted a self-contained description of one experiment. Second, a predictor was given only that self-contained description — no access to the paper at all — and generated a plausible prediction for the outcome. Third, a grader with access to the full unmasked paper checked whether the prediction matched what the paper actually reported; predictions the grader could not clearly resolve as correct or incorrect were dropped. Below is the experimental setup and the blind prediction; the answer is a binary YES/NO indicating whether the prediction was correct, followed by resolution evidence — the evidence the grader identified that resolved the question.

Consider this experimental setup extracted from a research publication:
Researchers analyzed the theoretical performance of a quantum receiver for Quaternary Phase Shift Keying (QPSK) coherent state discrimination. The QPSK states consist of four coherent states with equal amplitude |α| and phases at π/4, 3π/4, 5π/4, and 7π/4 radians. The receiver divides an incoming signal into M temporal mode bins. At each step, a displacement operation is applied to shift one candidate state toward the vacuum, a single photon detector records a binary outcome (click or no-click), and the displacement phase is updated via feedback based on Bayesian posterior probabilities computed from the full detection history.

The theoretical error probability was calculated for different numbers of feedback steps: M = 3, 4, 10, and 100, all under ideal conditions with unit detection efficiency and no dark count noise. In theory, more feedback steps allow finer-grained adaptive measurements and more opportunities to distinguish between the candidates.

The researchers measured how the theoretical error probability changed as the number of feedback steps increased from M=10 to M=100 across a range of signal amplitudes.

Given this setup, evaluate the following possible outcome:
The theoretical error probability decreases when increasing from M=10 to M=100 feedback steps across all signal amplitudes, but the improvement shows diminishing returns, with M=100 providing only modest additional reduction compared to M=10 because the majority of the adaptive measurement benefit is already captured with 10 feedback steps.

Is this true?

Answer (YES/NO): YES